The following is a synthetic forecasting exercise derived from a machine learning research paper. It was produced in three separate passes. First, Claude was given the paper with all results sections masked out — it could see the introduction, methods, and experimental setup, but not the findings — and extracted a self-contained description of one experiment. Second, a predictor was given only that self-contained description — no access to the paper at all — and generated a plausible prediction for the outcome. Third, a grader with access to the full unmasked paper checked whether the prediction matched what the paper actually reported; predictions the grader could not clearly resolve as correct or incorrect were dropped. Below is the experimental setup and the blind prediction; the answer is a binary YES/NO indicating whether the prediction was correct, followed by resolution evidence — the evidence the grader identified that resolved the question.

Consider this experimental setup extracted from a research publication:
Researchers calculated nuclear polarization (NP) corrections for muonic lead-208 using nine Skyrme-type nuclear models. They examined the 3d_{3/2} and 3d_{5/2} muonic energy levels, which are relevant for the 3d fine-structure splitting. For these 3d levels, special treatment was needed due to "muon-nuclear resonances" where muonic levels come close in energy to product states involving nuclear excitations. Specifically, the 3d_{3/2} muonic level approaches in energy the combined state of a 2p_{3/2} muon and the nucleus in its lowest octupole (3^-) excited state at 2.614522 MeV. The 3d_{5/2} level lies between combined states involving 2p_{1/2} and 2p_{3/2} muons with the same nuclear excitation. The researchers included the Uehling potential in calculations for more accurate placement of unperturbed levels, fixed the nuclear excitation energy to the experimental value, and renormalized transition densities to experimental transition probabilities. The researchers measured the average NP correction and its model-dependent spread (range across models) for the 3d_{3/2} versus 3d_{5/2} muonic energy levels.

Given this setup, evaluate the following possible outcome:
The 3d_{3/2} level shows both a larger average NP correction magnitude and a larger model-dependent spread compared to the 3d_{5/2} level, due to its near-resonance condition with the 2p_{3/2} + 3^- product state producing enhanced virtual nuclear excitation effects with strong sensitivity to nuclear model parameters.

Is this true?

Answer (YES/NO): YES